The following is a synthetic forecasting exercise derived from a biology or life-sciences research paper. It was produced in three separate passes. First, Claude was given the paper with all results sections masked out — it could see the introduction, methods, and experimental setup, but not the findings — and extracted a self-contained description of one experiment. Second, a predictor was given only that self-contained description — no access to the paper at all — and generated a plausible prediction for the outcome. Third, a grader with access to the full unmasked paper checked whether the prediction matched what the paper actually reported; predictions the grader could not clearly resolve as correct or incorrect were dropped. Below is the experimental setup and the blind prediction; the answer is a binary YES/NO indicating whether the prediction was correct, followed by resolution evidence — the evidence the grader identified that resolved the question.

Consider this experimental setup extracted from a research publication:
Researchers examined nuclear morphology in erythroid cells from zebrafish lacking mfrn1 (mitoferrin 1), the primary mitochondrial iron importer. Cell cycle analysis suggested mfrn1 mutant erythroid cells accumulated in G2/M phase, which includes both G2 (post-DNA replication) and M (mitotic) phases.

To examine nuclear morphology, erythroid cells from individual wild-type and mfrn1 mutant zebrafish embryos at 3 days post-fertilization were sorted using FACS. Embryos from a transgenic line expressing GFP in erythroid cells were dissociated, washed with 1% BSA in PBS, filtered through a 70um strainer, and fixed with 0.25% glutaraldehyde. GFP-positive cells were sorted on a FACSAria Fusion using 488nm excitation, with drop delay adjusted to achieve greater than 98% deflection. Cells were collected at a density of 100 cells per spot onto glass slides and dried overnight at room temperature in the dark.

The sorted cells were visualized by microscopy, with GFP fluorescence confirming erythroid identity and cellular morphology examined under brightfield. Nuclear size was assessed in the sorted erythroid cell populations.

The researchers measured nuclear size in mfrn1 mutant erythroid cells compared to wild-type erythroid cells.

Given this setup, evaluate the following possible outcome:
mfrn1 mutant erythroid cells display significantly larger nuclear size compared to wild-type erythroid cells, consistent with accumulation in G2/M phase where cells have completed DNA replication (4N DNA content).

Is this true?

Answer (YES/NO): YES